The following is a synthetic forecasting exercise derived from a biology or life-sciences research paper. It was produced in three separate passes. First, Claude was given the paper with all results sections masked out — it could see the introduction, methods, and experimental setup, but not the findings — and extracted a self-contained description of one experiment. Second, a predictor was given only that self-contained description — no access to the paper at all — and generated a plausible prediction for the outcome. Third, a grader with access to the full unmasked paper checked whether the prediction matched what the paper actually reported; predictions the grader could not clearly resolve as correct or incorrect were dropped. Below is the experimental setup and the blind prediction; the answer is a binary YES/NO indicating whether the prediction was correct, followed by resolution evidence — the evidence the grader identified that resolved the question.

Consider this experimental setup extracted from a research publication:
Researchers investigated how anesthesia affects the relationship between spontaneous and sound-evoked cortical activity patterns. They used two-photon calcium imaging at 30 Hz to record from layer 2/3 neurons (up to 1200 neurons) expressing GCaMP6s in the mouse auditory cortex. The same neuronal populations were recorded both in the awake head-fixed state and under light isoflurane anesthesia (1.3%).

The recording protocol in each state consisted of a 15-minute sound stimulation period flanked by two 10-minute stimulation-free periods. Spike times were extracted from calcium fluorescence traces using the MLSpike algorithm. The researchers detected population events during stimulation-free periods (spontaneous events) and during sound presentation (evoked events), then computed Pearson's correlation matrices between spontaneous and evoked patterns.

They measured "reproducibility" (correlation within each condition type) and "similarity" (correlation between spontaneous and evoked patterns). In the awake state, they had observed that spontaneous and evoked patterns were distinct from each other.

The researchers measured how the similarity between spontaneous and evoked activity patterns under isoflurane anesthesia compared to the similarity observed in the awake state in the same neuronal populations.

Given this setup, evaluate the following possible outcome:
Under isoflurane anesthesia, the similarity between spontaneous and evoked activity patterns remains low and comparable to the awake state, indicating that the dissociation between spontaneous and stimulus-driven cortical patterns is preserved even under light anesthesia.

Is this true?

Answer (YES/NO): NO